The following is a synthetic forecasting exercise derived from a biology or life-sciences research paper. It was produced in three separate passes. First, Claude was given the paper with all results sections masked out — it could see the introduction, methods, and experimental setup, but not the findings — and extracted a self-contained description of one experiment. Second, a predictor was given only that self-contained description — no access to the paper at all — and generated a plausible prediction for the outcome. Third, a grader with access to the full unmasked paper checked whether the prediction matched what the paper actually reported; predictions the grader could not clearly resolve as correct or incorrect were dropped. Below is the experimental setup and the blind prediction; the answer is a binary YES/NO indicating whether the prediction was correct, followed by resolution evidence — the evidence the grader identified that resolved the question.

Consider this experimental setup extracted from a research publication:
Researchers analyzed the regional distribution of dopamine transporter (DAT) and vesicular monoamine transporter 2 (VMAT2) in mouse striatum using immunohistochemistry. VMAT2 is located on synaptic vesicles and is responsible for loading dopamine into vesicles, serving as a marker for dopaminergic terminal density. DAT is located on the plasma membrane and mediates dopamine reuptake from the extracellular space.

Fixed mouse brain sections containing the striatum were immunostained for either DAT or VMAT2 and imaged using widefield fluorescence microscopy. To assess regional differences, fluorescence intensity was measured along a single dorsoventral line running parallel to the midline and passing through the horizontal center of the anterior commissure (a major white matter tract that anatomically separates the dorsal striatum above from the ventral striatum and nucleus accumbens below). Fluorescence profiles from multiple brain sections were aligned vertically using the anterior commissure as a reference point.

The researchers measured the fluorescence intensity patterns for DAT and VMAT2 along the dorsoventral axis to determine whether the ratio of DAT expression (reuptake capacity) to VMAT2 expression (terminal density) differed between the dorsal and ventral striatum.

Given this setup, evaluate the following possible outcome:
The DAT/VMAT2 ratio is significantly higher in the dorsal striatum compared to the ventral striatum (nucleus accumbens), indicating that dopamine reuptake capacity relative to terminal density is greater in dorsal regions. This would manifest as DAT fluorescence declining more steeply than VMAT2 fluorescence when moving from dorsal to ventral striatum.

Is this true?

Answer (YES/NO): YES